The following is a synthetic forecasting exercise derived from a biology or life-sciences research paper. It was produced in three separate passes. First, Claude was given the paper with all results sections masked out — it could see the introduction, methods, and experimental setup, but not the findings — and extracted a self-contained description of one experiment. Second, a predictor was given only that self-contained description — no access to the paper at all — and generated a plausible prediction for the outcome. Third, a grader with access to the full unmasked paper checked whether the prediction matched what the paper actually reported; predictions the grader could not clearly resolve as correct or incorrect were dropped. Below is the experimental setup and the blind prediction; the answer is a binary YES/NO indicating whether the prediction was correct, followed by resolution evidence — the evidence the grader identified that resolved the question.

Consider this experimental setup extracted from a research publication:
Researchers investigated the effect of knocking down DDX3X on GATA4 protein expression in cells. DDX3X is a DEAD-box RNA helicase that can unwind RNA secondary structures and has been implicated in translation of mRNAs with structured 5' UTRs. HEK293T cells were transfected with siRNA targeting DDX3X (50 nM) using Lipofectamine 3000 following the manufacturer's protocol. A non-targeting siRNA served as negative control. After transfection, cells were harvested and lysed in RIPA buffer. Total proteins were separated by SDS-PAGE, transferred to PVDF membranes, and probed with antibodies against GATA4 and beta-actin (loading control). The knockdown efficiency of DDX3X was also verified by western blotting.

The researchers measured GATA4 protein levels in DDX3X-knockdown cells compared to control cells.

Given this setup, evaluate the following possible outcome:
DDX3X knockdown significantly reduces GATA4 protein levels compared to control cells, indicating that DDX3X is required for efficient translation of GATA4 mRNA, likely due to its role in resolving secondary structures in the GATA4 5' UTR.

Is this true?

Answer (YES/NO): YES